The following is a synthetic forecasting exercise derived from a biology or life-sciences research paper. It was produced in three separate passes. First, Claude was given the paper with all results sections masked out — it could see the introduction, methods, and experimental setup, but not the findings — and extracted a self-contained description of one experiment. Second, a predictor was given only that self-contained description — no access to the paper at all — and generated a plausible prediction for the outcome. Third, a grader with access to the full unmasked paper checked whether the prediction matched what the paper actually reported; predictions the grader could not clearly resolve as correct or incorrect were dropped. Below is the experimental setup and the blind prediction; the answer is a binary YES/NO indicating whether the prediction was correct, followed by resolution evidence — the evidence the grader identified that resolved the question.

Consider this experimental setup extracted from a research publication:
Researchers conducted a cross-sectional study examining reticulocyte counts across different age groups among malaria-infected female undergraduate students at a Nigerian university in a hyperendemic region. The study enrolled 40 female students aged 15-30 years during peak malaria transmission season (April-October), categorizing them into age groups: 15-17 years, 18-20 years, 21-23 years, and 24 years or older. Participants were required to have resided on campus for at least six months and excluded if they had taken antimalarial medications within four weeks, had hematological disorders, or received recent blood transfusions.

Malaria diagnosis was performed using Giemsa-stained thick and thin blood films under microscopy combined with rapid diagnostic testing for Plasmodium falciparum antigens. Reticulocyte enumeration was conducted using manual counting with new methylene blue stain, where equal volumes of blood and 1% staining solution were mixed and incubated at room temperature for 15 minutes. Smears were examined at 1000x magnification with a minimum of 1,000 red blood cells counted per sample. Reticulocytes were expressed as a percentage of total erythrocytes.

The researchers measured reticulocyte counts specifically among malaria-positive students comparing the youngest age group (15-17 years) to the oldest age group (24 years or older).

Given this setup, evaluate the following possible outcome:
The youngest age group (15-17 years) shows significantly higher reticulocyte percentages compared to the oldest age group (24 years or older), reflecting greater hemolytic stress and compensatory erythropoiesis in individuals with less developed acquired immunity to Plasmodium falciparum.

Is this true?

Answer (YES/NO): NO